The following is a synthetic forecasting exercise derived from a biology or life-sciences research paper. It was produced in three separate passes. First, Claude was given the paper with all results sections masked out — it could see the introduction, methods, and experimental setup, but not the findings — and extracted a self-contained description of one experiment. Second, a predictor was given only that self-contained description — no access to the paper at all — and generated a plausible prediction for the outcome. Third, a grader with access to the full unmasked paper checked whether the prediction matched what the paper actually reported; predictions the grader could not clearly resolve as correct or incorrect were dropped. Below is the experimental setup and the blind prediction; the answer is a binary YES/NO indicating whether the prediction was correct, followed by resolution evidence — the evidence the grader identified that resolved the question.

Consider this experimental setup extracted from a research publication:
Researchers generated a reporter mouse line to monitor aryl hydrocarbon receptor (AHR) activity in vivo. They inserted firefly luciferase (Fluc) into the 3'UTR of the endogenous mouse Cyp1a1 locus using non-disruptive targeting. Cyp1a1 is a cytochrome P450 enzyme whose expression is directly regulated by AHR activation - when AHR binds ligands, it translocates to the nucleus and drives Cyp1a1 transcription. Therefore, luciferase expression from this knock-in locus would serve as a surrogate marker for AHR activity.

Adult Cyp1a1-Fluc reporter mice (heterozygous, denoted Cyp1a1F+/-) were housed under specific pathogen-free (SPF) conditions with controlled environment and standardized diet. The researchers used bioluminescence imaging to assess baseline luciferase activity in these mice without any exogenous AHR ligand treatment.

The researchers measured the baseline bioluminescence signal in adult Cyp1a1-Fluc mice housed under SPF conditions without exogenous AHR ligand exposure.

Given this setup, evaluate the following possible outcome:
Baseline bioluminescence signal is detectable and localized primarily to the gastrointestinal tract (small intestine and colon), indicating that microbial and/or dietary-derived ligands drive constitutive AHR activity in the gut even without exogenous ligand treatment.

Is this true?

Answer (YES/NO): NO